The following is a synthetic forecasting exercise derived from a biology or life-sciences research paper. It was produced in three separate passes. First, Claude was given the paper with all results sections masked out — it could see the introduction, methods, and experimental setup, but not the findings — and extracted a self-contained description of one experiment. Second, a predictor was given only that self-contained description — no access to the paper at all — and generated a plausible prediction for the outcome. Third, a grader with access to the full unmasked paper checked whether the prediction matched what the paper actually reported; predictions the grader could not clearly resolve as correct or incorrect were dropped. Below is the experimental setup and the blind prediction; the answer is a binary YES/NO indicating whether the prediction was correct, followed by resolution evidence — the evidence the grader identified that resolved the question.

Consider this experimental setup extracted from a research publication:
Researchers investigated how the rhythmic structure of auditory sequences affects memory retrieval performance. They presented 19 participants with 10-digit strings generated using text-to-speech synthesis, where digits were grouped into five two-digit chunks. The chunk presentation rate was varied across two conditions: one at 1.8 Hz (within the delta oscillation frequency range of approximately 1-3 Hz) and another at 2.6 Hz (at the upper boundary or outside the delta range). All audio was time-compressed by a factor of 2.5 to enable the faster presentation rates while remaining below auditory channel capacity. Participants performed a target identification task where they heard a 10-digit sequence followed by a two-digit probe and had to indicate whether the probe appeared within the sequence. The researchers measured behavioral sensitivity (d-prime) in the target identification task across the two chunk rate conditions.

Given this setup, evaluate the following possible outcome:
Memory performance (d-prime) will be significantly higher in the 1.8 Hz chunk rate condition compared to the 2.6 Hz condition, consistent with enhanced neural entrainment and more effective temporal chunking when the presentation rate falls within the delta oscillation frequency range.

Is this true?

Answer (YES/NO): YES